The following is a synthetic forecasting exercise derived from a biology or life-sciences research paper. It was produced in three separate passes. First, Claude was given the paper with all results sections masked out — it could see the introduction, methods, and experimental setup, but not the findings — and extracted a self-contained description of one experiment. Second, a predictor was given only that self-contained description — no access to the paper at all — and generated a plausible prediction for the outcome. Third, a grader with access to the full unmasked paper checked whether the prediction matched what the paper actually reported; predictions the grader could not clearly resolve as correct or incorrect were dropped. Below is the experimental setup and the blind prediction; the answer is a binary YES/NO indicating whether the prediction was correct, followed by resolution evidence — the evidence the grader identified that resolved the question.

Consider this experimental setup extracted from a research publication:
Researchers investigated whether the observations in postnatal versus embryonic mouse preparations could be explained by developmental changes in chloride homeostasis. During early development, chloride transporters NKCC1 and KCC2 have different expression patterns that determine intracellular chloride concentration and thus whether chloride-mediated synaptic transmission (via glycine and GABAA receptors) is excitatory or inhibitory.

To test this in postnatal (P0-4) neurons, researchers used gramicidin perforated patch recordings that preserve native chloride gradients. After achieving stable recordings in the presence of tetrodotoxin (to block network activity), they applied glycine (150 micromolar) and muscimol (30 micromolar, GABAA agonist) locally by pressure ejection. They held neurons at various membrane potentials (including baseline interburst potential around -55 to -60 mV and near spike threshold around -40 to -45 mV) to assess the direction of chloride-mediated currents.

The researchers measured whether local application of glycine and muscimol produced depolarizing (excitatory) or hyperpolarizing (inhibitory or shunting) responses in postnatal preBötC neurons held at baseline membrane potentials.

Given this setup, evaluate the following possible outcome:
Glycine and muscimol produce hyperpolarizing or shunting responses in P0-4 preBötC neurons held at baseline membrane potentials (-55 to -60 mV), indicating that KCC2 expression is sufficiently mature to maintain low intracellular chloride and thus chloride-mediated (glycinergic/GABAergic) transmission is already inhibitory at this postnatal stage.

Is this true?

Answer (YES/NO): YES